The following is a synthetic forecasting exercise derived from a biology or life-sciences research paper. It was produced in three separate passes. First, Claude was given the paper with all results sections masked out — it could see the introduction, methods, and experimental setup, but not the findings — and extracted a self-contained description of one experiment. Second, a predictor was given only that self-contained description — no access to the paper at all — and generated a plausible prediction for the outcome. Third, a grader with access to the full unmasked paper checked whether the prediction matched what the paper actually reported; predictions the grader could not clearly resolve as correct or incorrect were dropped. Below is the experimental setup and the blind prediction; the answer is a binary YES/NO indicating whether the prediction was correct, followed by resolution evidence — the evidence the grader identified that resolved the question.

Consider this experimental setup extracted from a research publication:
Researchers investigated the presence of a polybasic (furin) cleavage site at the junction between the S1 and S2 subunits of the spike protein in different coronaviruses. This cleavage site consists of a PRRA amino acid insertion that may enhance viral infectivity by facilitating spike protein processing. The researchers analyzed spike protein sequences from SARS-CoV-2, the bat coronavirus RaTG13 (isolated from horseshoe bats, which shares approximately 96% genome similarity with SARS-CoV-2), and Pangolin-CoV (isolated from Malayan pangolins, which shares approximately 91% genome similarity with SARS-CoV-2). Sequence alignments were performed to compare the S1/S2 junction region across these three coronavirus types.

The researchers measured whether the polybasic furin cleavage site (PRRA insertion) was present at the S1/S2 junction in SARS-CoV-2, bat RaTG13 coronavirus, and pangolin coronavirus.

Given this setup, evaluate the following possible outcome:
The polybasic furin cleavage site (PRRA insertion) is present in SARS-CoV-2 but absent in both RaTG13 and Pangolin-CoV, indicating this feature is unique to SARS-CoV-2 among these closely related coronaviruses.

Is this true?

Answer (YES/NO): YES